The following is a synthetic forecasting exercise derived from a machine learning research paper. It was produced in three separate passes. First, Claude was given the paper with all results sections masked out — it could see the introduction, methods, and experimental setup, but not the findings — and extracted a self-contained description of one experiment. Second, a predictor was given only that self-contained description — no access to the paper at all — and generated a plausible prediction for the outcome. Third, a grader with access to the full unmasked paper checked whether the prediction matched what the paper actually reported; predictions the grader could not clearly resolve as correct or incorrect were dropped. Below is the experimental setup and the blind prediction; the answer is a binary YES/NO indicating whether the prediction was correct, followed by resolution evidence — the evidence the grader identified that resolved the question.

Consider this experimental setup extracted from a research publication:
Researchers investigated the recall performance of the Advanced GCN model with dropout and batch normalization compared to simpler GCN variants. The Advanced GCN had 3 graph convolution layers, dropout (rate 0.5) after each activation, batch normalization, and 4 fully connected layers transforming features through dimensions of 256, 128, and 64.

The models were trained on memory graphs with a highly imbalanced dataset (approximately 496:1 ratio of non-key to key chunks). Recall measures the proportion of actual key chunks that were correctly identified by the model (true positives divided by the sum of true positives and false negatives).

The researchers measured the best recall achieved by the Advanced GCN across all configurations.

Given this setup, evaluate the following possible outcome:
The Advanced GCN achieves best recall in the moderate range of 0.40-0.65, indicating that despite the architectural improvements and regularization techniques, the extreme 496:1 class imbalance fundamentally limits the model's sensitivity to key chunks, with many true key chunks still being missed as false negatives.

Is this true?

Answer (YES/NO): NO